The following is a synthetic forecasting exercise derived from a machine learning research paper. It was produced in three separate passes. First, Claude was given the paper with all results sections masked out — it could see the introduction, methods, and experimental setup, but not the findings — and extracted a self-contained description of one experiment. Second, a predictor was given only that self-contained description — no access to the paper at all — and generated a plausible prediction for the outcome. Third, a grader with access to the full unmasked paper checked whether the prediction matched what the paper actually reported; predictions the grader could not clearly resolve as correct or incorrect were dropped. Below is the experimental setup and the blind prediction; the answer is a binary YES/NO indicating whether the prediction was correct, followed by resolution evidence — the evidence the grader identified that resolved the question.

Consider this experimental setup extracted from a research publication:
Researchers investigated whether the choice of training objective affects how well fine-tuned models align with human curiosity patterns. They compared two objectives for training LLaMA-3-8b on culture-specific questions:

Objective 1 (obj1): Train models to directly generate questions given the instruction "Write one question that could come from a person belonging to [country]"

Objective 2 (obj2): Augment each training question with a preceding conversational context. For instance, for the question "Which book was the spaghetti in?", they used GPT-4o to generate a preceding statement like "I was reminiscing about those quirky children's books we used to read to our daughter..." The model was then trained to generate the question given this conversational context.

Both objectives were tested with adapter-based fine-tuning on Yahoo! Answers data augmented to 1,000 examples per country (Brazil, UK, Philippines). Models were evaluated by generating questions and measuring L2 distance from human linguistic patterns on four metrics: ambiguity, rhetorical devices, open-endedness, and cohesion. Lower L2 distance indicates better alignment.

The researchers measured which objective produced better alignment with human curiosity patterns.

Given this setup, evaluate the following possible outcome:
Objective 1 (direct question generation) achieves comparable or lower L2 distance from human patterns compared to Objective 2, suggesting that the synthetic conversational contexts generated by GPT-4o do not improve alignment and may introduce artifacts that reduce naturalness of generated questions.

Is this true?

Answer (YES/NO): NO